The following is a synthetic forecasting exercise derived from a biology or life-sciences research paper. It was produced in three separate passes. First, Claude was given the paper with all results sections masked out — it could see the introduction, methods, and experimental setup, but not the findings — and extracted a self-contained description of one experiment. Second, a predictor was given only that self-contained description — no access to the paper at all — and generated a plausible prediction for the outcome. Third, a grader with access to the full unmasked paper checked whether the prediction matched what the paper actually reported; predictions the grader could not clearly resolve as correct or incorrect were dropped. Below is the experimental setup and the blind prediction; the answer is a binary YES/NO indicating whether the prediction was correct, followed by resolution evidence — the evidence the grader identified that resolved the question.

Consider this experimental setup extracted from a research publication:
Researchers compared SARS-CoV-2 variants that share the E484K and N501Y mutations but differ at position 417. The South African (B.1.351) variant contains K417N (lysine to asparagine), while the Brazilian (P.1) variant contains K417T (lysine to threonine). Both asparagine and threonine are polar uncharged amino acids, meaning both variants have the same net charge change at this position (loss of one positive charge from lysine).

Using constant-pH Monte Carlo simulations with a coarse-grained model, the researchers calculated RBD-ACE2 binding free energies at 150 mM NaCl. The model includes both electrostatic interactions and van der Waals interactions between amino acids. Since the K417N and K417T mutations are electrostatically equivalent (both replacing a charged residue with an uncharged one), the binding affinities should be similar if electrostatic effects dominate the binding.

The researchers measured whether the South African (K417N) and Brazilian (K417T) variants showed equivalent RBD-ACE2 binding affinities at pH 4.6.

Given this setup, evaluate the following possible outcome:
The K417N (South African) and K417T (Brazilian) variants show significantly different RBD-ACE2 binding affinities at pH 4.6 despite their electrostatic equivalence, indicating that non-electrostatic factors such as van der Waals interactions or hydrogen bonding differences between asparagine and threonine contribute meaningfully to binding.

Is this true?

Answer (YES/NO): NO